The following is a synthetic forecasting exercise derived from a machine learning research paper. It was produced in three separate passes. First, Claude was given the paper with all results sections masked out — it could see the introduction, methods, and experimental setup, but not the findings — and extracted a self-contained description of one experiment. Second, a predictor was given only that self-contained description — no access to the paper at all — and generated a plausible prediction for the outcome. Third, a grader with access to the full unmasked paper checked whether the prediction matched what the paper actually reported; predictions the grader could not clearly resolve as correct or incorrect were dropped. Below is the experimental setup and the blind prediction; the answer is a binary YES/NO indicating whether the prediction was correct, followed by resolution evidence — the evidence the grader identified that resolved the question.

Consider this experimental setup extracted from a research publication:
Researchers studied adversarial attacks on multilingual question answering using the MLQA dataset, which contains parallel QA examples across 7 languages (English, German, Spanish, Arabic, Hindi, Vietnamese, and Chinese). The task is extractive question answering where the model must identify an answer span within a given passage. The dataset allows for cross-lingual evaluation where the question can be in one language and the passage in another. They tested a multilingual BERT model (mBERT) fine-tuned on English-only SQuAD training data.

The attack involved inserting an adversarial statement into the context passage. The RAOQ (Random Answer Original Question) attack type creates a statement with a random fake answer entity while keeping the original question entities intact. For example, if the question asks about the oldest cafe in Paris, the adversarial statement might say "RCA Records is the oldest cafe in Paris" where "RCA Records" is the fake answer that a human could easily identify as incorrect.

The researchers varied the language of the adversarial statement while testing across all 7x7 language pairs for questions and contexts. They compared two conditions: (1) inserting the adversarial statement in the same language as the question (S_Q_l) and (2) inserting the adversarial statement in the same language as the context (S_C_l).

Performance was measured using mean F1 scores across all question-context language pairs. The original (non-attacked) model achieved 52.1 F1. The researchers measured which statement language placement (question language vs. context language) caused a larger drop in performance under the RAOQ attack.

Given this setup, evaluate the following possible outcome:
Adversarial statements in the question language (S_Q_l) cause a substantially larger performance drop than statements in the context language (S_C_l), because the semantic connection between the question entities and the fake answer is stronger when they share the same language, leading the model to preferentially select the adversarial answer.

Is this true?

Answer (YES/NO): YES